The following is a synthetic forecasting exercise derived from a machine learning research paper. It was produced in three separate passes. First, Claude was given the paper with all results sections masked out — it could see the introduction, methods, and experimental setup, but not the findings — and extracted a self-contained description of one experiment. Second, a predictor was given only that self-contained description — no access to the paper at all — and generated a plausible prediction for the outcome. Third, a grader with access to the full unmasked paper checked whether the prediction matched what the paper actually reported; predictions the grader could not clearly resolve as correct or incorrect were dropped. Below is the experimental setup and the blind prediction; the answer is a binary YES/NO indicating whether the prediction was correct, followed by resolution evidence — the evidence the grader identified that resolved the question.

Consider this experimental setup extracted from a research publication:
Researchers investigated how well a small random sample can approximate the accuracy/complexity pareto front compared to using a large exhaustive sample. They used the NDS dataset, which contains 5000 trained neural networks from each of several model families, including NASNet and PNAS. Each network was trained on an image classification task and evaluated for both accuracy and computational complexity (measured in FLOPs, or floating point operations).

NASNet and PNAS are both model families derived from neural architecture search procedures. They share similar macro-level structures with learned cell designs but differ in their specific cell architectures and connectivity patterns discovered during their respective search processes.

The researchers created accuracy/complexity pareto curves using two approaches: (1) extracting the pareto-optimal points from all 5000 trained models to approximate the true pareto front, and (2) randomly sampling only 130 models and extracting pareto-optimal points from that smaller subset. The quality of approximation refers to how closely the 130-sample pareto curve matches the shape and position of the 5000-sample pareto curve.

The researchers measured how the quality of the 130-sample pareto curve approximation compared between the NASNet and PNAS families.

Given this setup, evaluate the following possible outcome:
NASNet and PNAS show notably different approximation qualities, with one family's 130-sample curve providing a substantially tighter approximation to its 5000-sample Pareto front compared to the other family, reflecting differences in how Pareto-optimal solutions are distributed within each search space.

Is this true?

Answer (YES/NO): YES